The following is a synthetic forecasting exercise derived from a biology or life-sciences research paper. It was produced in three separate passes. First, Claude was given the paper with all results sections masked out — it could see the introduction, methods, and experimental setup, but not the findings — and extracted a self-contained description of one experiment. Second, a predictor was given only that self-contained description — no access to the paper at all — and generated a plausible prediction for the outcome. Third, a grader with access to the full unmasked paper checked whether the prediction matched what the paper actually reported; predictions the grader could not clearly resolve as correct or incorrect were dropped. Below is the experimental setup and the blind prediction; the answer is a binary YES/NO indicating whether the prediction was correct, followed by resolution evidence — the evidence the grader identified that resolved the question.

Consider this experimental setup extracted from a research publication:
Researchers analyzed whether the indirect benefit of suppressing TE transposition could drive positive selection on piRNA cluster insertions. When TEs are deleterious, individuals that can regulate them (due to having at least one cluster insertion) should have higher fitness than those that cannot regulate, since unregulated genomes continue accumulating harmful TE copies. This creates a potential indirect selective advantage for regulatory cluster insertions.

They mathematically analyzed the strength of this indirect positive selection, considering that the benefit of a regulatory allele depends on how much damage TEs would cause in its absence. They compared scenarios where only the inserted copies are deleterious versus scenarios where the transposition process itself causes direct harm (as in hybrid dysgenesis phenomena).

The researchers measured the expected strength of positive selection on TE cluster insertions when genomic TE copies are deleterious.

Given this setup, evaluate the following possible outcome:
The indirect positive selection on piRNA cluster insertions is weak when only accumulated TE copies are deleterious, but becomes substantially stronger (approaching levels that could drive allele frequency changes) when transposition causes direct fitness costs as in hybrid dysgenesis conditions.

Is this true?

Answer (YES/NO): YES